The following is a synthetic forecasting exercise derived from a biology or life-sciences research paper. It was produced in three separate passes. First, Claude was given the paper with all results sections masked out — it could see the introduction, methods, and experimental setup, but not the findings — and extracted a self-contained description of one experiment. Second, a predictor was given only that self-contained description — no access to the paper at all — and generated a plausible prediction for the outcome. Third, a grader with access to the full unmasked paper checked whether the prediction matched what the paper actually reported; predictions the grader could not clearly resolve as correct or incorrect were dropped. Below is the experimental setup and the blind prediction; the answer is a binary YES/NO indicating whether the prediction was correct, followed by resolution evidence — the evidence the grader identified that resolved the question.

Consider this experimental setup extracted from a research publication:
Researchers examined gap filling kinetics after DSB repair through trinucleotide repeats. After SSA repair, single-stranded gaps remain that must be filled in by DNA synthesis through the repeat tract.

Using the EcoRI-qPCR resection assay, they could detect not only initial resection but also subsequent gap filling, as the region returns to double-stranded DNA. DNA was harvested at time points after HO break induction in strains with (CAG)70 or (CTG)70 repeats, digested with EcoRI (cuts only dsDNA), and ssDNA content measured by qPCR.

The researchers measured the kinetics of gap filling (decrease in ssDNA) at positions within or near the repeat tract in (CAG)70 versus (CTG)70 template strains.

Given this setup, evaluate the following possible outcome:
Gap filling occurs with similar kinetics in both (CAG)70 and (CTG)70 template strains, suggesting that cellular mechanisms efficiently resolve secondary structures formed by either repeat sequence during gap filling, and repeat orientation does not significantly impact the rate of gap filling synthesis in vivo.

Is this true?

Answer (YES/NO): NO